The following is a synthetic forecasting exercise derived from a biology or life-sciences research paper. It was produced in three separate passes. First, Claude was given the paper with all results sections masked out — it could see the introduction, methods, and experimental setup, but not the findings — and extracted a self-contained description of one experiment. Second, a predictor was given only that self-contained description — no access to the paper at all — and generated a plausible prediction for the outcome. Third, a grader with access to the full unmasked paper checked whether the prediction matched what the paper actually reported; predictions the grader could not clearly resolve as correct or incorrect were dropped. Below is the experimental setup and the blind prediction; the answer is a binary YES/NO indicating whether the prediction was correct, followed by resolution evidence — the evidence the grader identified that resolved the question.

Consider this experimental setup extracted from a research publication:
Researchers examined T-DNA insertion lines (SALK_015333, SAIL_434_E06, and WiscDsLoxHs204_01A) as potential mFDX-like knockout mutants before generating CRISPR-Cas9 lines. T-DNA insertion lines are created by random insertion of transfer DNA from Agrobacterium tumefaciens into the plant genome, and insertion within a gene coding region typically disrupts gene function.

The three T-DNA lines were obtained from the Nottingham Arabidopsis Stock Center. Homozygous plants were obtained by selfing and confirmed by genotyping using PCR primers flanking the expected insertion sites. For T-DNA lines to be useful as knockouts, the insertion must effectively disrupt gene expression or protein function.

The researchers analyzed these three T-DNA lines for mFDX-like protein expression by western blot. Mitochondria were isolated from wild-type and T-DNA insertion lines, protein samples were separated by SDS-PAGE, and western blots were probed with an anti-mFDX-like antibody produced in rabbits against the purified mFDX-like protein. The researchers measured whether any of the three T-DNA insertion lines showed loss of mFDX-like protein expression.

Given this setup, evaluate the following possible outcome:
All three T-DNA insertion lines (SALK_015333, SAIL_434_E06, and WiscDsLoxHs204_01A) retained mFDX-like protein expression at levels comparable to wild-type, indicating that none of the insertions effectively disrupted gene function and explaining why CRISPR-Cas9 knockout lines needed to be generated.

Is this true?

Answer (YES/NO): NO